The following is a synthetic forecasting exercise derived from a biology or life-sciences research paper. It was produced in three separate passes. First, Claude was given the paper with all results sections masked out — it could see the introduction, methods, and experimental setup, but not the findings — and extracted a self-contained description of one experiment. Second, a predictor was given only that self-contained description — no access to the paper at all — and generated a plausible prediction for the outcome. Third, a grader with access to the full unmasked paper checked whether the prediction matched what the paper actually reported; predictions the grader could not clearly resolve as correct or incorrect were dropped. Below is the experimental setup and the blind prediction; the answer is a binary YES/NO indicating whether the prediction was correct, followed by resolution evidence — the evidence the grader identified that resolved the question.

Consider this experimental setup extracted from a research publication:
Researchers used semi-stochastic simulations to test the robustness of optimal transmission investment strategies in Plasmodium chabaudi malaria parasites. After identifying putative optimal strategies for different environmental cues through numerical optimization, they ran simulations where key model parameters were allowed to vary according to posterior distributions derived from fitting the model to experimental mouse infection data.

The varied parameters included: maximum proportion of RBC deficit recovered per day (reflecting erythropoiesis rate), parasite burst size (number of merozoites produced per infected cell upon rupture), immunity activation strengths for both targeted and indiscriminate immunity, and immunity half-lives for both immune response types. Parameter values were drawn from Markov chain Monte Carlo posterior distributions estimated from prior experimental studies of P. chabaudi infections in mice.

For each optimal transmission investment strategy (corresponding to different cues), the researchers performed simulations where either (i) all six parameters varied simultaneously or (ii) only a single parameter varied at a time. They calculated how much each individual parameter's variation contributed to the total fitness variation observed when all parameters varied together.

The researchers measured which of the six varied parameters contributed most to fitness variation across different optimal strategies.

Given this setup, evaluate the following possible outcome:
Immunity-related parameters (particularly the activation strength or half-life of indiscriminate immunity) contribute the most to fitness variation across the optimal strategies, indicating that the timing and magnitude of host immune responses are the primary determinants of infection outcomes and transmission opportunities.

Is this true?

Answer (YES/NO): NO